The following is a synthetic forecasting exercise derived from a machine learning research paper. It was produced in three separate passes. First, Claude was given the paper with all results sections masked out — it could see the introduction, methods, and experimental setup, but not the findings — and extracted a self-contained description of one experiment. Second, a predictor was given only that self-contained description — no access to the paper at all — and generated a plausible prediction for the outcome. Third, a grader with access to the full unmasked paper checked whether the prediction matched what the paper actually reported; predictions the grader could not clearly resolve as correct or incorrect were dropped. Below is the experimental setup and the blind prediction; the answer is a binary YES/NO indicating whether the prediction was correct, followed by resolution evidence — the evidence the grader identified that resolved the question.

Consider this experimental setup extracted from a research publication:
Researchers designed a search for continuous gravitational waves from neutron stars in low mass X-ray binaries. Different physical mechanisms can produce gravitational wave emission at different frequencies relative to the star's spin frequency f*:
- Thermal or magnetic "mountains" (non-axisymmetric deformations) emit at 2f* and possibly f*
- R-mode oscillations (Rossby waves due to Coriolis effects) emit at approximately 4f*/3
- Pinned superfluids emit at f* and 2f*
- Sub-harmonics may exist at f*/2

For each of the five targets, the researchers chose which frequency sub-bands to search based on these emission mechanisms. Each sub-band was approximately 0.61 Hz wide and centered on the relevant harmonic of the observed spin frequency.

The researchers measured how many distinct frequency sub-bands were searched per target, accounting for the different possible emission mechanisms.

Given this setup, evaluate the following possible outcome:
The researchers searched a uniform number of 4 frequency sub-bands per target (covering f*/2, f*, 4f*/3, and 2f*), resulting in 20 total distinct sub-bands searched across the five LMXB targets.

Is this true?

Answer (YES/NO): YES